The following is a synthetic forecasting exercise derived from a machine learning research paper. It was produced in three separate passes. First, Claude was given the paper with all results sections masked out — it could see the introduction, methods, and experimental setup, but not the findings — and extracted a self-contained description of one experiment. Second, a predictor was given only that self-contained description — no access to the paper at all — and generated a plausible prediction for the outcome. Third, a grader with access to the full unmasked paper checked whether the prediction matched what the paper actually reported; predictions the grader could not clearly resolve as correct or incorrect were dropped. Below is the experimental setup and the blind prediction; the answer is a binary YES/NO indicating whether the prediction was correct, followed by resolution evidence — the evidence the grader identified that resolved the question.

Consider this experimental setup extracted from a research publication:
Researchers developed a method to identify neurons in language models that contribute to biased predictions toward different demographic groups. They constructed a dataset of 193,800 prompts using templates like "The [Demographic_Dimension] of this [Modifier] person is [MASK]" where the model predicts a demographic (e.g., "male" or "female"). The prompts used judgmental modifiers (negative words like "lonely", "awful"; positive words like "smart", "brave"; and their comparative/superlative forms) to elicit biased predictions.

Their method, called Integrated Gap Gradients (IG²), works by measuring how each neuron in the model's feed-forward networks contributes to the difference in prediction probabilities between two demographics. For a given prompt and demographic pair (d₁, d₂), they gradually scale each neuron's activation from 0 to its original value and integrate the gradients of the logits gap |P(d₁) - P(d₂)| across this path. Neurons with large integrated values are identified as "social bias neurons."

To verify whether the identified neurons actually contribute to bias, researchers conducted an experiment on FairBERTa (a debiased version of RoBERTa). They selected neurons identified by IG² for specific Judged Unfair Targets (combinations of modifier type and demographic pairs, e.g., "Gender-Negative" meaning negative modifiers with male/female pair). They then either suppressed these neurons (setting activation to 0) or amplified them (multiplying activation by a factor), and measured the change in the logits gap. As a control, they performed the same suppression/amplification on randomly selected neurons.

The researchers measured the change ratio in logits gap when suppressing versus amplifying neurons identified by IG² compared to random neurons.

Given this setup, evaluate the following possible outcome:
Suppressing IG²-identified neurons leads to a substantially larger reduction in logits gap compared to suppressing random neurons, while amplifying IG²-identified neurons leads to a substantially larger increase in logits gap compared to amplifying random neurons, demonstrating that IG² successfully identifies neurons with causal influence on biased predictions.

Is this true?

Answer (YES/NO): YES